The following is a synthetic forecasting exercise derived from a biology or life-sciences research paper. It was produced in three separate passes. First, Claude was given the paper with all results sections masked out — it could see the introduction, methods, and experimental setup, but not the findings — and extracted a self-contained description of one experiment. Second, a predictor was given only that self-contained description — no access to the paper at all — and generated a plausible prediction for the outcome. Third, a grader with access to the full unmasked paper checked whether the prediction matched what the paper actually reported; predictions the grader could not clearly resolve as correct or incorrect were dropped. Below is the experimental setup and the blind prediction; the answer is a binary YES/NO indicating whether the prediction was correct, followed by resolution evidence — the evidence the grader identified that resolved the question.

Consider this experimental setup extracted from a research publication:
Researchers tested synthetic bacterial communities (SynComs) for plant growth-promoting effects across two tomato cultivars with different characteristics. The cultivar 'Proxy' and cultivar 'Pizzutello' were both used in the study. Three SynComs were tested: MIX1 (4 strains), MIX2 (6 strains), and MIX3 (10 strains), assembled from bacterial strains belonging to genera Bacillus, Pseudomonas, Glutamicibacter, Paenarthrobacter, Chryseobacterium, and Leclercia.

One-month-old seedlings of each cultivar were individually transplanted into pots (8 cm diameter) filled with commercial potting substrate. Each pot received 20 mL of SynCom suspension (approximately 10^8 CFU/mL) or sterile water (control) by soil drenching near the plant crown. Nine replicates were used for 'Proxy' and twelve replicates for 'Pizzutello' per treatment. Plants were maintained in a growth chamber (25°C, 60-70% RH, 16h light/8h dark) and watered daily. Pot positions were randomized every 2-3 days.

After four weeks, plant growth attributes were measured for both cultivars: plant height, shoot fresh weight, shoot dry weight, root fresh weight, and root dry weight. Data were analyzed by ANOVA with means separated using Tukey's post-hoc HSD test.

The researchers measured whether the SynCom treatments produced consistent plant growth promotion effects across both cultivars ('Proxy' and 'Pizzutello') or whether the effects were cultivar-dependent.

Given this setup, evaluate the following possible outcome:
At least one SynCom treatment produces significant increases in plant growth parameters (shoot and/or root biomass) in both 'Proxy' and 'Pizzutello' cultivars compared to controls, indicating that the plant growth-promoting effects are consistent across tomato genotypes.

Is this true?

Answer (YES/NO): YES